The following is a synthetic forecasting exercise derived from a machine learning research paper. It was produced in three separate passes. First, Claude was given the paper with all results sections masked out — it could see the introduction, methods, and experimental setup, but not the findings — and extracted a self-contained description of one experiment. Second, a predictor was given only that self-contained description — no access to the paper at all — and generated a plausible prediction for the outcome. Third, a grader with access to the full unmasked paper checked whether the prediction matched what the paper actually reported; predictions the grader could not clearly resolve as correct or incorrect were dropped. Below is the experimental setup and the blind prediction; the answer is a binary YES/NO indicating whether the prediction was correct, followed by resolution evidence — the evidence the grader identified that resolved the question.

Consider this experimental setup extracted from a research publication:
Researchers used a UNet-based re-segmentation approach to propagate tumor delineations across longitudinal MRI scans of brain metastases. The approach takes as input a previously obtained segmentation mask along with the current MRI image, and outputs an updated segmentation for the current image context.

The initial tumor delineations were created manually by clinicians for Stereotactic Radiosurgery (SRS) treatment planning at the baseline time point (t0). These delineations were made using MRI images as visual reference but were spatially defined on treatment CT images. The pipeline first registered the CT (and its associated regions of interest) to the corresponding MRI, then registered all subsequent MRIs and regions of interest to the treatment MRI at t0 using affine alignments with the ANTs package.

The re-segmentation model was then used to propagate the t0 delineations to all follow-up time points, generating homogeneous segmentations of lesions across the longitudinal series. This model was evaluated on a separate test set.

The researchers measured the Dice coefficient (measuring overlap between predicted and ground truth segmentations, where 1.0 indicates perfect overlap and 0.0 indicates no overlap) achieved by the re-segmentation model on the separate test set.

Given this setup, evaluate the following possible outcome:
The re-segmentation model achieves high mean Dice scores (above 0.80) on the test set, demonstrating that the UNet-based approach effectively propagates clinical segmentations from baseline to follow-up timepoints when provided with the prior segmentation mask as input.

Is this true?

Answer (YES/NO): NO